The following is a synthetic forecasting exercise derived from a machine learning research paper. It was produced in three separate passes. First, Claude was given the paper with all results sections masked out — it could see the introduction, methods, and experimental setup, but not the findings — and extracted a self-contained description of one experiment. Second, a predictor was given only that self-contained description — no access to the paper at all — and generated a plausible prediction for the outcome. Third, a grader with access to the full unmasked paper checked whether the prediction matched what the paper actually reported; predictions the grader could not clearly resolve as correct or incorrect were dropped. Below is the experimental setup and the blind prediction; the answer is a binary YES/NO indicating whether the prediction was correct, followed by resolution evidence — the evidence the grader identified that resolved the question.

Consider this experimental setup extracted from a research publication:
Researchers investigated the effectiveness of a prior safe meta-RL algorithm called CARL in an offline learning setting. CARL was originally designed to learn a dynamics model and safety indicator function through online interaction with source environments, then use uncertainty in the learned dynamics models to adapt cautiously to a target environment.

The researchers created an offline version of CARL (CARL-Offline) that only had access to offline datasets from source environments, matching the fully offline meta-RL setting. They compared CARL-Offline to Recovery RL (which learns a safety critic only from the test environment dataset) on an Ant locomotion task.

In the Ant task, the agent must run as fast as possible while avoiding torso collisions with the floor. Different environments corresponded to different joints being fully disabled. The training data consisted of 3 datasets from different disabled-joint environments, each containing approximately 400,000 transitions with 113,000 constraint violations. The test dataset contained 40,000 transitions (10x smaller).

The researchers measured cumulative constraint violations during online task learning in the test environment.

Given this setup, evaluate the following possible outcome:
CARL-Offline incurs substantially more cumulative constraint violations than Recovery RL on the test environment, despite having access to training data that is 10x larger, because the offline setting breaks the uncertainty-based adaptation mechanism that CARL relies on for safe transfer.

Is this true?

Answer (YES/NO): NO